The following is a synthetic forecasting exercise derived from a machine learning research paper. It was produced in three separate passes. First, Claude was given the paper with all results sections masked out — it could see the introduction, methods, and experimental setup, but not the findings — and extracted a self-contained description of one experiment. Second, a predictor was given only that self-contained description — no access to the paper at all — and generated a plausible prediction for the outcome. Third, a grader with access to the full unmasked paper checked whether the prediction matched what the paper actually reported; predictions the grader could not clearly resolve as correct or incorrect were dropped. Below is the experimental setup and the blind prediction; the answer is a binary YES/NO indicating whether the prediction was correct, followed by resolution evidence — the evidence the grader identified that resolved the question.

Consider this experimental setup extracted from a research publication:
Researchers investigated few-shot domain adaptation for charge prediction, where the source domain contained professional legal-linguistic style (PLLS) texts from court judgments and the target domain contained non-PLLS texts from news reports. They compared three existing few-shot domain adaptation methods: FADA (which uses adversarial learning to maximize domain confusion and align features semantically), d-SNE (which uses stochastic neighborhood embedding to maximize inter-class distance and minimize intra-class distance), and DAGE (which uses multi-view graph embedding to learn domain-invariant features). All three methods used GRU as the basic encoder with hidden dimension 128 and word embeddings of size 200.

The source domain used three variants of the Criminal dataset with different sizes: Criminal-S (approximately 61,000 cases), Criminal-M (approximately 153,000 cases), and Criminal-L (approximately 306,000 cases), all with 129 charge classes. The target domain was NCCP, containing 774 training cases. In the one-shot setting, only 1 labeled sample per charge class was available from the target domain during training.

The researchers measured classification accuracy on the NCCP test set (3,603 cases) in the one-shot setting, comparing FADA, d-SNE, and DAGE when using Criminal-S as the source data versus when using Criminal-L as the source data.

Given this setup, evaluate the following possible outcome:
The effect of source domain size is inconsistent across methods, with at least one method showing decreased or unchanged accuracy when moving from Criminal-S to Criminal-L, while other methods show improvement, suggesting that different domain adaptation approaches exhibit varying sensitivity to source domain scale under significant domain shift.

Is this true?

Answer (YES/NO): YES